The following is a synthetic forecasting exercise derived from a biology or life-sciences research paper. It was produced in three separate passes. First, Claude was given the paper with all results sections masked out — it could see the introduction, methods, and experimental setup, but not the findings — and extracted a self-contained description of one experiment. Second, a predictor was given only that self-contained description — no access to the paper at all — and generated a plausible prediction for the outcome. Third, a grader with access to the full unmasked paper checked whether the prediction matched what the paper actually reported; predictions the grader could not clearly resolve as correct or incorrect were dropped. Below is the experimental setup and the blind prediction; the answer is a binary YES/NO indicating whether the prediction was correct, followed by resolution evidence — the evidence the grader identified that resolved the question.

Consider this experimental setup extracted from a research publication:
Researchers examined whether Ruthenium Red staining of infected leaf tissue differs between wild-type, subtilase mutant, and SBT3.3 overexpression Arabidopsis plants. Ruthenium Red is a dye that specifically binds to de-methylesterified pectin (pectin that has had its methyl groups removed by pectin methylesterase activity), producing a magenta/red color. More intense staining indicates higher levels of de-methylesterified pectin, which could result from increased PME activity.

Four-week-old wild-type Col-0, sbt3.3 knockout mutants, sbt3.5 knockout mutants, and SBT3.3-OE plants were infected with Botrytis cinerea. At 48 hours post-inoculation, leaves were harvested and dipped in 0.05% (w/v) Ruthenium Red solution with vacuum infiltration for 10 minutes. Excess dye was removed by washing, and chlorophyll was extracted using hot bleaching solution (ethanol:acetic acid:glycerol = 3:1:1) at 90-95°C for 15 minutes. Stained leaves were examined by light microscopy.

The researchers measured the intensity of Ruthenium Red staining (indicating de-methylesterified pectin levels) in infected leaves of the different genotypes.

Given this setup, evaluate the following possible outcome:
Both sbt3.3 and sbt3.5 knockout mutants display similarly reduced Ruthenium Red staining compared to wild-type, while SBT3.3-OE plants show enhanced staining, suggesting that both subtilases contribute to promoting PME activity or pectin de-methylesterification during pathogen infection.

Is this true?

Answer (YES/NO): NO